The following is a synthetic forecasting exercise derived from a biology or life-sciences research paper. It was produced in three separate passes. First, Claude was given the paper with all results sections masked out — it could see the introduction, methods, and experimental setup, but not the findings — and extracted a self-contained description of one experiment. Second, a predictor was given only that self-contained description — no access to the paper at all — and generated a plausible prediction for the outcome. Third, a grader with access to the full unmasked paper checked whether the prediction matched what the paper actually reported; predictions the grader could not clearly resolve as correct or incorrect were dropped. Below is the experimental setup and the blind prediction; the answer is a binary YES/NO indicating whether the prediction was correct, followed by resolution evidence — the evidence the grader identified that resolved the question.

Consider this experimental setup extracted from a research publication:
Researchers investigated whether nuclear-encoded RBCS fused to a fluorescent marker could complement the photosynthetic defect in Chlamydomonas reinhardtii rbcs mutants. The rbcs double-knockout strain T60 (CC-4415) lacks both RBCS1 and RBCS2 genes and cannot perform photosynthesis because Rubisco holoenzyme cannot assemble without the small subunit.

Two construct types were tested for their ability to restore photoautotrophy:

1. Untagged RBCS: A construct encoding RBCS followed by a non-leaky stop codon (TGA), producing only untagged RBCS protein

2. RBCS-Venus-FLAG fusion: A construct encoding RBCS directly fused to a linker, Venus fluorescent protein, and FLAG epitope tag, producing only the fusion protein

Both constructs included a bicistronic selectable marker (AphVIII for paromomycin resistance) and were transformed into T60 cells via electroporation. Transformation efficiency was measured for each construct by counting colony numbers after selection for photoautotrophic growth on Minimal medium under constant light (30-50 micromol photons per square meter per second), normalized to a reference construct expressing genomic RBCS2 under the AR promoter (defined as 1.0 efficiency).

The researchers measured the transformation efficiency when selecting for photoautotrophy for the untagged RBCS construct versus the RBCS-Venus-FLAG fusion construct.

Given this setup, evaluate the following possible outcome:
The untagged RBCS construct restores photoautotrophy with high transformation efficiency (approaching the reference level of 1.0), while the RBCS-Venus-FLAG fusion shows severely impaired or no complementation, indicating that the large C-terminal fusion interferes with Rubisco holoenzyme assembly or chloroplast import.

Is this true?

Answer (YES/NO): YES